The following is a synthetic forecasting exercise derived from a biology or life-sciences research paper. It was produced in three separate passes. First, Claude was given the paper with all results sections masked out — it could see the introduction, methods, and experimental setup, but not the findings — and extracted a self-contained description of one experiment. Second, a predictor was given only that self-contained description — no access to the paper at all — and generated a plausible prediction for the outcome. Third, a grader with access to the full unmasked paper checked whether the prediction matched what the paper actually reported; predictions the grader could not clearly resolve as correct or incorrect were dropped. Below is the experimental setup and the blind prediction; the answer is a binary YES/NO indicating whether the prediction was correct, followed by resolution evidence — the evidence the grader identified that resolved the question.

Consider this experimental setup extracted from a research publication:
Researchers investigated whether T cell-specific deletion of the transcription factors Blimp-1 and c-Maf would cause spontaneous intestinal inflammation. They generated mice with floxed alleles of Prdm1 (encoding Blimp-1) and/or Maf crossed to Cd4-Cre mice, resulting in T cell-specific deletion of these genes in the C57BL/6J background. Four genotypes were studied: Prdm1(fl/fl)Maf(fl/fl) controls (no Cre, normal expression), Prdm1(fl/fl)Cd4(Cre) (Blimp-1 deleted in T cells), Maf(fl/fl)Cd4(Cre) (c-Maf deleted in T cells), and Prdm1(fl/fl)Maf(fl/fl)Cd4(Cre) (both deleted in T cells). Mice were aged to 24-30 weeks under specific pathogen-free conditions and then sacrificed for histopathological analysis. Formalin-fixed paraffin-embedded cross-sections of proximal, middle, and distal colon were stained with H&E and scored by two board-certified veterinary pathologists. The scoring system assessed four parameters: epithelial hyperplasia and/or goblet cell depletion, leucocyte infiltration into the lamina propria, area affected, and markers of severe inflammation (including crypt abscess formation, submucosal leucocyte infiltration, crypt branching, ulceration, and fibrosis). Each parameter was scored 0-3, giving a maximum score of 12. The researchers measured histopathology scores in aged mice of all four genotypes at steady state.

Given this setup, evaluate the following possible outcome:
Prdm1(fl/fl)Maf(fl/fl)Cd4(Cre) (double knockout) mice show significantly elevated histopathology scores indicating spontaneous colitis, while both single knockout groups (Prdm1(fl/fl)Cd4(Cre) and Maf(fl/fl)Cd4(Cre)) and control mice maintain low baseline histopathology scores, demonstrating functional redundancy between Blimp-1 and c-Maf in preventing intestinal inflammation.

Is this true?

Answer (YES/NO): NO